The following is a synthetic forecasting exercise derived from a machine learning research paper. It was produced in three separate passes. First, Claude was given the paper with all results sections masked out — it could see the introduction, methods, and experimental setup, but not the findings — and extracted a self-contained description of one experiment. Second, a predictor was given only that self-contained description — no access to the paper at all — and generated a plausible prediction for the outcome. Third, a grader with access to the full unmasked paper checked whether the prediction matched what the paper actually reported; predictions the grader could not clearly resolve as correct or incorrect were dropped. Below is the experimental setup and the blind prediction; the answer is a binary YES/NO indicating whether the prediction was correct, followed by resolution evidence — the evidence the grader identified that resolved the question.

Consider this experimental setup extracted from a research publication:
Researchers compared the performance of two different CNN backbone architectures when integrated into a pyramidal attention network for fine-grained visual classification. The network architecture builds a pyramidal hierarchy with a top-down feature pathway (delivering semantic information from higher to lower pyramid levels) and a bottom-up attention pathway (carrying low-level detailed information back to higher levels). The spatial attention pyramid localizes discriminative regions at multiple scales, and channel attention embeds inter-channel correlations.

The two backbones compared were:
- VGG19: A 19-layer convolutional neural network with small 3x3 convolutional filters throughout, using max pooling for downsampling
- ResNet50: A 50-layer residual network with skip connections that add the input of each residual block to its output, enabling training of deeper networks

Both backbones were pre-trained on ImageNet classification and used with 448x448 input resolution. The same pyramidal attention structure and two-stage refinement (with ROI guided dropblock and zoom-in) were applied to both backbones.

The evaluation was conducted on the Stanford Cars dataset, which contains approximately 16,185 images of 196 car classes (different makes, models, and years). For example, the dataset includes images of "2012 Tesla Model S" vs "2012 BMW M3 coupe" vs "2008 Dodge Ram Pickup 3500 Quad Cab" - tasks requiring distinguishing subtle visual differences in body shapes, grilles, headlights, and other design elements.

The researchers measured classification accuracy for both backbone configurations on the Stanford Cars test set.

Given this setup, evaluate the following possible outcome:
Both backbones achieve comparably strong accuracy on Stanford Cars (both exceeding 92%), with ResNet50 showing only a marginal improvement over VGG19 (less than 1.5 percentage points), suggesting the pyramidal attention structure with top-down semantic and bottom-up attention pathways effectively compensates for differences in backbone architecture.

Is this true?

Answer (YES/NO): YES